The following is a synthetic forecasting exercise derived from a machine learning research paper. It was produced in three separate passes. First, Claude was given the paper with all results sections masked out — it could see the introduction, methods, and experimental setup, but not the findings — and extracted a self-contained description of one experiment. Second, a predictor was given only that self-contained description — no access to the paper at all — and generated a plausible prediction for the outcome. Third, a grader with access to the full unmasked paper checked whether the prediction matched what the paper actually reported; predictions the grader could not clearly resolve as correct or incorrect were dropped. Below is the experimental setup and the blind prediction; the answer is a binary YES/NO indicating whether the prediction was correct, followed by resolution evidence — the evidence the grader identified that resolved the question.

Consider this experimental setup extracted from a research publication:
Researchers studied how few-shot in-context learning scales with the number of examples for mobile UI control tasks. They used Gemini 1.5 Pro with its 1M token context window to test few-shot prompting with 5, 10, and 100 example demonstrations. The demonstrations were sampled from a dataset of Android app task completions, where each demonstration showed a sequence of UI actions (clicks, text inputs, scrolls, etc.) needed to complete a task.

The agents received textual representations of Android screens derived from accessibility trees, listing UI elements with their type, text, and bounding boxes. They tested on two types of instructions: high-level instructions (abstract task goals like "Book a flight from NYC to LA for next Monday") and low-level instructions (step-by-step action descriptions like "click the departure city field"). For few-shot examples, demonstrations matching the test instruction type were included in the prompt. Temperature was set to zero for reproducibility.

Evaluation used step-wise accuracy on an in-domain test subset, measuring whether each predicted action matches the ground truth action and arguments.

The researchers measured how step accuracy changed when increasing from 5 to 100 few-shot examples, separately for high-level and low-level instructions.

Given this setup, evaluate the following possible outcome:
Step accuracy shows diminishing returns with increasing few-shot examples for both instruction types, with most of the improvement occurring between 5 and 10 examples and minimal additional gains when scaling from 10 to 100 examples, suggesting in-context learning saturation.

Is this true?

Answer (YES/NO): NO